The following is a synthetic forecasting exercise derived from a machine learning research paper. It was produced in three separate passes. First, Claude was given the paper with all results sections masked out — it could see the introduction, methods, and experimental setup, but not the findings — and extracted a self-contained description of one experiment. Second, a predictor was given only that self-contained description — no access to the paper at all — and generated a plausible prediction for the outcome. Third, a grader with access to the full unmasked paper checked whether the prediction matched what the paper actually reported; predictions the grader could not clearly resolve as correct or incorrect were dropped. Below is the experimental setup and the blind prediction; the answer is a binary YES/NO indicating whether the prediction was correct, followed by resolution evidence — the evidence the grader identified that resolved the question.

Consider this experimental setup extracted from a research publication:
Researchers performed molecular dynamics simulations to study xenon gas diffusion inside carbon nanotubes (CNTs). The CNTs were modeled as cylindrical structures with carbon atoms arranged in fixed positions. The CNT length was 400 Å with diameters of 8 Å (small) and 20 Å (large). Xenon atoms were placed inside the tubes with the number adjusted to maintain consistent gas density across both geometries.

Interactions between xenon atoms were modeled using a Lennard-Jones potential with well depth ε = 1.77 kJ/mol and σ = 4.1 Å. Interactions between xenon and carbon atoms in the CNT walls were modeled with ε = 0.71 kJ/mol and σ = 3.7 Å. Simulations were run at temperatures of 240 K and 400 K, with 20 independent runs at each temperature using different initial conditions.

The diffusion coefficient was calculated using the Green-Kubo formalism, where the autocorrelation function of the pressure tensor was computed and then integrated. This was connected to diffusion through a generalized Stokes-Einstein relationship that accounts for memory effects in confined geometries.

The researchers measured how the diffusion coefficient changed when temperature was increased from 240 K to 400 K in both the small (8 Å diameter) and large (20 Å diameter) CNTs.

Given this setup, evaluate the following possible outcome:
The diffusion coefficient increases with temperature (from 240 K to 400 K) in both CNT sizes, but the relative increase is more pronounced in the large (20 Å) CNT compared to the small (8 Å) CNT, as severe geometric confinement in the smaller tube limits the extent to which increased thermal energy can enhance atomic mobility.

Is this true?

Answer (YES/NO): NO